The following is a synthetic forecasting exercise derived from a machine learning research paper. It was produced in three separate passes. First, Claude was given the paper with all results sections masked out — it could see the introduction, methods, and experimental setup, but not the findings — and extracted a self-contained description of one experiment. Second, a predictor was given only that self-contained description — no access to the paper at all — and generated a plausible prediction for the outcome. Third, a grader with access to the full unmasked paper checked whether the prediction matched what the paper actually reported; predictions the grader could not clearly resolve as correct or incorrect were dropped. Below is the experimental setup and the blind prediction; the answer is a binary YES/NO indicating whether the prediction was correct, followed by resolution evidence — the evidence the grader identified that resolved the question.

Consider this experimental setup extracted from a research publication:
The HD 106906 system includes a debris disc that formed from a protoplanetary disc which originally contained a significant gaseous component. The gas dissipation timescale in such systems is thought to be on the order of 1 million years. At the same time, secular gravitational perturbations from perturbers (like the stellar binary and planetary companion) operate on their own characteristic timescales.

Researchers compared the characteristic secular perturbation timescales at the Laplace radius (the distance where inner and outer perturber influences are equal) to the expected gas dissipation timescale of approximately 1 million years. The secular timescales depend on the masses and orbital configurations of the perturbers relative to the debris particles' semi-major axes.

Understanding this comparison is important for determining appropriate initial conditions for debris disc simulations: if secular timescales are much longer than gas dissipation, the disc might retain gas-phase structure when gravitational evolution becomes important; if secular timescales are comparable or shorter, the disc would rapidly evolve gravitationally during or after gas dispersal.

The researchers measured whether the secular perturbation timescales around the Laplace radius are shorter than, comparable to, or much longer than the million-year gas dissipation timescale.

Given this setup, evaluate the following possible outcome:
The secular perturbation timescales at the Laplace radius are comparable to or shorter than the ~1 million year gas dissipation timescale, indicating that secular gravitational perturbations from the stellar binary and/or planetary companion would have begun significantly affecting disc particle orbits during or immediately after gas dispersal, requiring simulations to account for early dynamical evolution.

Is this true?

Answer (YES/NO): NO